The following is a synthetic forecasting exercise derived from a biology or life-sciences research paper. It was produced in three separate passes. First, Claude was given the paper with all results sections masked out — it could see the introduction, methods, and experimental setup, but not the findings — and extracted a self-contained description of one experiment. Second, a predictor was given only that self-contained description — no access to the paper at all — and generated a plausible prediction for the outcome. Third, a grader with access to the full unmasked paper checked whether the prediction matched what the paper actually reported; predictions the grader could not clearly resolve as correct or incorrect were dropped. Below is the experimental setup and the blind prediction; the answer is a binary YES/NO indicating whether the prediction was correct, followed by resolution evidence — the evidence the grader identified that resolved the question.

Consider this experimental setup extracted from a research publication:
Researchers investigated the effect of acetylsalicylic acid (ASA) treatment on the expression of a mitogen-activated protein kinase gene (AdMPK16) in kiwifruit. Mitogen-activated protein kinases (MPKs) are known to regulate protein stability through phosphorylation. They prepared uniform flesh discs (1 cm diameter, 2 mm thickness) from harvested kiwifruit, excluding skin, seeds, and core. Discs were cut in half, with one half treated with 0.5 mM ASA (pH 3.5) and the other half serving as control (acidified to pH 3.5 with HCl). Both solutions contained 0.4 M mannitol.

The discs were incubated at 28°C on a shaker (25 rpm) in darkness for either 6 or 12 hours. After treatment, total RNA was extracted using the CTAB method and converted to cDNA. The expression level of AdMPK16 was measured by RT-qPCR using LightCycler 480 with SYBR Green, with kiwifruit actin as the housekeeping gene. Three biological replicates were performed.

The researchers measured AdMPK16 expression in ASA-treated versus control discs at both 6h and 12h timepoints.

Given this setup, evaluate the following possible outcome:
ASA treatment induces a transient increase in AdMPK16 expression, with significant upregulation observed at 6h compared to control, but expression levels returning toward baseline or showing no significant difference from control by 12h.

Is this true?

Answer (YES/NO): NO